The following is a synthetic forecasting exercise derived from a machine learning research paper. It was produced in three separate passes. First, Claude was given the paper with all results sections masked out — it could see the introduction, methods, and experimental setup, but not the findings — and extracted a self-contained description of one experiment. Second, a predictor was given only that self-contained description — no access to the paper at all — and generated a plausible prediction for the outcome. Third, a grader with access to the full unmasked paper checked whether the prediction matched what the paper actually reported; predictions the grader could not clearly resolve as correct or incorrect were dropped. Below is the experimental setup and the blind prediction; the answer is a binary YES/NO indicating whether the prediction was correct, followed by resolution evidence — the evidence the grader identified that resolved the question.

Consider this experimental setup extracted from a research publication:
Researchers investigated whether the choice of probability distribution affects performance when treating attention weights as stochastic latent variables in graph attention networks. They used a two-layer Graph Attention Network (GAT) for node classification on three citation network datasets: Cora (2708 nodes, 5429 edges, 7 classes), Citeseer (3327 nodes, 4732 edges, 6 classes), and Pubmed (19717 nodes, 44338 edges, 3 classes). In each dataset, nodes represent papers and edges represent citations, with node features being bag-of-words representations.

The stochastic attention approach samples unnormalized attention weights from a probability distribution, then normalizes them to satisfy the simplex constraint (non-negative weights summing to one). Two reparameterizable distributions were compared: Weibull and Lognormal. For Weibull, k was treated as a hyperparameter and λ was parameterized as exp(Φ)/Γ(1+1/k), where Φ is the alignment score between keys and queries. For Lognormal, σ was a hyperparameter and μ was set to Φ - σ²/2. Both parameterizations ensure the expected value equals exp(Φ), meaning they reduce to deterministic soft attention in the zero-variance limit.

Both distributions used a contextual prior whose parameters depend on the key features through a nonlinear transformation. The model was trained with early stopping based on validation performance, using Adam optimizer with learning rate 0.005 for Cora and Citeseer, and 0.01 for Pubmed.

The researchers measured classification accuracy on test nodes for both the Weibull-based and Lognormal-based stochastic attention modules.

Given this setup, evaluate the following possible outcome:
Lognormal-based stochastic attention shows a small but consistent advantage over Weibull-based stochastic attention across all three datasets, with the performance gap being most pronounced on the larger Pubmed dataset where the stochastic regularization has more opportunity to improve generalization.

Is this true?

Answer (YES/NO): NO